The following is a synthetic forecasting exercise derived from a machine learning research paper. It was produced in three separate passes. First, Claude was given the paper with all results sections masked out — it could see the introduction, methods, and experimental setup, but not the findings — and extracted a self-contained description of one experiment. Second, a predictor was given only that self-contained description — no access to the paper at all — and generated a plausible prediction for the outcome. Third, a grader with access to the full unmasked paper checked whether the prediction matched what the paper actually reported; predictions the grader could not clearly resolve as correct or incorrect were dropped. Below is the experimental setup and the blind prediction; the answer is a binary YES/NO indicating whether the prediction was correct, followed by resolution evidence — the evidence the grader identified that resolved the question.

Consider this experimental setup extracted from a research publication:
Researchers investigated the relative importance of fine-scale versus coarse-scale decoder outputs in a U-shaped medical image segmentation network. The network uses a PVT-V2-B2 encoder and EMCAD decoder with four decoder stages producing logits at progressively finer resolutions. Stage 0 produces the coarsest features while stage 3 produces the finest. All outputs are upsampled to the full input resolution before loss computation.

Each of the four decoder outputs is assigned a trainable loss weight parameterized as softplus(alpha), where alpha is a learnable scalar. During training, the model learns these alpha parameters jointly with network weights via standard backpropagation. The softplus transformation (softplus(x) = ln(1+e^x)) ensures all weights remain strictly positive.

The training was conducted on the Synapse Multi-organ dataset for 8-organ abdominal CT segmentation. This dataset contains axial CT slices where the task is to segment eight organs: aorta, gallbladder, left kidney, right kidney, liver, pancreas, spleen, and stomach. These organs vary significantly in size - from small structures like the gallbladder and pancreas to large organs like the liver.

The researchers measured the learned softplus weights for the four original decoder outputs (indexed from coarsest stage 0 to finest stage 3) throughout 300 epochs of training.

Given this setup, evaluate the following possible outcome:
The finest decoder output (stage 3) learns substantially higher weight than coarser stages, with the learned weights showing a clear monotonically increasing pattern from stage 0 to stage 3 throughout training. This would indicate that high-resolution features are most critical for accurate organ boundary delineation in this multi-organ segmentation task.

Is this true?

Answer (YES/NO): NO